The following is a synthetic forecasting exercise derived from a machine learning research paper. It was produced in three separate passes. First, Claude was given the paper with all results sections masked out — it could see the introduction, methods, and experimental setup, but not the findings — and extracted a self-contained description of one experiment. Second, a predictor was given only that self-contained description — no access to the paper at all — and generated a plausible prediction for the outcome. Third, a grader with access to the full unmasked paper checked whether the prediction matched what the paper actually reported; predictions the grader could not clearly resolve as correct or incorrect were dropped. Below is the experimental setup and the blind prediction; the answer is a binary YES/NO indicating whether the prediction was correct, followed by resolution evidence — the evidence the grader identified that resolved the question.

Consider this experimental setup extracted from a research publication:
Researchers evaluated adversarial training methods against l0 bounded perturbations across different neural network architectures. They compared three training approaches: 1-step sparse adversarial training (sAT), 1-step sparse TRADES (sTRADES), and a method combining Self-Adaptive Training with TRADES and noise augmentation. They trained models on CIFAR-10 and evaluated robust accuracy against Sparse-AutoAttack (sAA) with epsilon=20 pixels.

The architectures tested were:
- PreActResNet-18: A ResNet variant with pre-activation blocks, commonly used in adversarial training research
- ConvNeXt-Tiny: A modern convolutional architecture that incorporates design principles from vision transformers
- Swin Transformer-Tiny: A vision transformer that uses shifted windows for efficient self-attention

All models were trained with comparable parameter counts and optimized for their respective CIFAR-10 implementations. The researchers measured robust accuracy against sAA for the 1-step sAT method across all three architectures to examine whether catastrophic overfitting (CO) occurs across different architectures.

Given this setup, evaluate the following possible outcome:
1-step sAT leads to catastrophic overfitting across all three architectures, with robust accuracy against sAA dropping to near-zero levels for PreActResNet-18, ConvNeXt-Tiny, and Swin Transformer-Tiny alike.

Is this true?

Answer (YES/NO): YES